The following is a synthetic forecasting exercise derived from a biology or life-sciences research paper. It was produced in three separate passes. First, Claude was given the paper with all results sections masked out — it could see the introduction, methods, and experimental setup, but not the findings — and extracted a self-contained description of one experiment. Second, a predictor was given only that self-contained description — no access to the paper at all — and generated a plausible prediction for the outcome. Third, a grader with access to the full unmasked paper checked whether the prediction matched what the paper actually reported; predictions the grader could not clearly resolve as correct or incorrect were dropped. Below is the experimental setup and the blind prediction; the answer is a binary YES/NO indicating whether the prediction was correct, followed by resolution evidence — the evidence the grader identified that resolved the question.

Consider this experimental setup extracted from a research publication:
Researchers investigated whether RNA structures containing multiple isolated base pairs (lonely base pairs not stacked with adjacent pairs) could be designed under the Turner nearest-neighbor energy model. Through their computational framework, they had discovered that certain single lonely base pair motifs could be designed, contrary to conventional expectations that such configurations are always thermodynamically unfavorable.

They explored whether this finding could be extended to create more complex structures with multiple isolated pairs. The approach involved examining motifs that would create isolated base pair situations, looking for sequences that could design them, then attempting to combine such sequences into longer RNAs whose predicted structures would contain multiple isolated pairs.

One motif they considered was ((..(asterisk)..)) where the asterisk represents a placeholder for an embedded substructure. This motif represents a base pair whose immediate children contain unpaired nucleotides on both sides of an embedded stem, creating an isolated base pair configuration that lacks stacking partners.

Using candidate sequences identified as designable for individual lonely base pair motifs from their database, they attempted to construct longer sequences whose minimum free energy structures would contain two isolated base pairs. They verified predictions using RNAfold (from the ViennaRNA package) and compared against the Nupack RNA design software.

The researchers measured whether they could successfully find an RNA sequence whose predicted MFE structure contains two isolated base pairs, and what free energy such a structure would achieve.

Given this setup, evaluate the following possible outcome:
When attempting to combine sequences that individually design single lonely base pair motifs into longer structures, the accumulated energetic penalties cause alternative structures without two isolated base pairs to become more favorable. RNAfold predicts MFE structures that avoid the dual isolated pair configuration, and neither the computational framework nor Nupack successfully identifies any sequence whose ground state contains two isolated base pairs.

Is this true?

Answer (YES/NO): NO